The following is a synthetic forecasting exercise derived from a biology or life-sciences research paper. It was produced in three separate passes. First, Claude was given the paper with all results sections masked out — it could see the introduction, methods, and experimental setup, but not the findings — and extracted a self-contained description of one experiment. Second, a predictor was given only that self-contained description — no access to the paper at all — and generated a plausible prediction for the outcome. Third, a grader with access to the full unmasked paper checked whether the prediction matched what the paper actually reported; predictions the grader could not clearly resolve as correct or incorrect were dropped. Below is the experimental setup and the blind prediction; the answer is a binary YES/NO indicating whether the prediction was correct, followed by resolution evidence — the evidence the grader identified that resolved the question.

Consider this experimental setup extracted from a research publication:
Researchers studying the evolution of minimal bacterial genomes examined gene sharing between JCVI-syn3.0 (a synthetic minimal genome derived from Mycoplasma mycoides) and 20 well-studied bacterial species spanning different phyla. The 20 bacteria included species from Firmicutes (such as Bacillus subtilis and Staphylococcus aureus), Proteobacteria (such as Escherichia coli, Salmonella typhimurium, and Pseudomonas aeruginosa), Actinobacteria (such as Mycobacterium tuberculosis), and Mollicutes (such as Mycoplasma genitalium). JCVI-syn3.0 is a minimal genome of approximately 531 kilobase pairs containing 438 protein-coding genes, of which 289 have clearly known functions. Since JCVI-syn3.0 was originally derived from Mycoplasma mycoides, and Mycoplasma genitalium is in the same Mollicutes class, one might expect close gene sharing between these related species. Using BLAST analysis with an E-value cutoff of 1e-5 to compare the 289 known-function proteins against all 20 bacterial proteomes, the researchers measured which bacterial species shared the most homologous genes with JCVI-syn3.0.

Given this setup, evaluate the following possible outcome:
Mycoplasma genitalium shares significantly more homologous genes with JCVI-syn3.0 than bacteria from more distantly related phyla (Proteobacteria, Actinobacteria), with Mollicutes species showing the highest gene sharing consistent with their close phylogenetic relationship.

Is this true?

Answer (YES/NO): NO